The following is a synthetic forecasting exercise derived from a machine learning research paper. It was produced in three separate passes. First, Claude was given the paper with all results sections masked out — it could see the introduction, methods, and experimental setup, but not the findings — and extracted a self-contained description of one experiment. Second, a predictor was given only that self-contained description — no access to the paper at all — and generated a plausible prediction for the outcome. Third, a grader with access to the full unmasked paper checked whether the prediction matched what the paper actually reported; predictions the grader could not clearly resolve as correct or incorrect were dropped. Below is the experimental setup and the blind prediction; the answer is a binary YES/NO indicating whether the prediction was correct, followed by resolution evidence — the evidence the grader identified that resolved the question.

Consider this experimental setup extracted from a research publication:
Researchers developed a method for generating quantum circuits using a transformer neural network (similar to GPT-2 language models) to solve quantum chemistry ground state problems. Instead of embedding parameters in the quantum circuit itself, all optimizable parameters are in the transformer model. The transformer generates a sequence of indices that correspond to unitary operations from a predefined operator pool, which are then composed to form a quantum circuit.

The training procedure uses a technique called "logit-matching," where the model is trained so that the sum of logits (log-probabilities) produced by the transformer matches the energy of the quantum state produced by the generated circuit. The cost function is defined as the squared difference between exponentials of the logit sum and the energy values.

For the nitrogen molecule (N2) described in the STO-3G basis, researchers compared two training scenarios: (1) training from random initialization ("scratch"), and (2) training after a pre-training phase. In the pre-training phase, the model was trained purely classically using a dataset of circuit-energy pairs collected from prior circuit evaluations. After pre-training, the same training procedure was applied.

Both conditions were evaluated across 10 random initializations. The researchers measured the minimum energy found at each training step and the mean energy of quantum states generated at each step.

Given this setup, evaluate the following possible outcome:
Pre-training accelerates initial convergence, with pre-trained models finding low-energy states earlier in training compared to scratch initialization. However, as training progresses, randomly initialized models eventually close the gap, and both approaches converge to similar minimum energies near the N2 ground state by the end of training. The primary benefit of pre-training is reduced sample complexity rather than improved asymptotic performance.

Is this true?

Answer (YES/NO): NO